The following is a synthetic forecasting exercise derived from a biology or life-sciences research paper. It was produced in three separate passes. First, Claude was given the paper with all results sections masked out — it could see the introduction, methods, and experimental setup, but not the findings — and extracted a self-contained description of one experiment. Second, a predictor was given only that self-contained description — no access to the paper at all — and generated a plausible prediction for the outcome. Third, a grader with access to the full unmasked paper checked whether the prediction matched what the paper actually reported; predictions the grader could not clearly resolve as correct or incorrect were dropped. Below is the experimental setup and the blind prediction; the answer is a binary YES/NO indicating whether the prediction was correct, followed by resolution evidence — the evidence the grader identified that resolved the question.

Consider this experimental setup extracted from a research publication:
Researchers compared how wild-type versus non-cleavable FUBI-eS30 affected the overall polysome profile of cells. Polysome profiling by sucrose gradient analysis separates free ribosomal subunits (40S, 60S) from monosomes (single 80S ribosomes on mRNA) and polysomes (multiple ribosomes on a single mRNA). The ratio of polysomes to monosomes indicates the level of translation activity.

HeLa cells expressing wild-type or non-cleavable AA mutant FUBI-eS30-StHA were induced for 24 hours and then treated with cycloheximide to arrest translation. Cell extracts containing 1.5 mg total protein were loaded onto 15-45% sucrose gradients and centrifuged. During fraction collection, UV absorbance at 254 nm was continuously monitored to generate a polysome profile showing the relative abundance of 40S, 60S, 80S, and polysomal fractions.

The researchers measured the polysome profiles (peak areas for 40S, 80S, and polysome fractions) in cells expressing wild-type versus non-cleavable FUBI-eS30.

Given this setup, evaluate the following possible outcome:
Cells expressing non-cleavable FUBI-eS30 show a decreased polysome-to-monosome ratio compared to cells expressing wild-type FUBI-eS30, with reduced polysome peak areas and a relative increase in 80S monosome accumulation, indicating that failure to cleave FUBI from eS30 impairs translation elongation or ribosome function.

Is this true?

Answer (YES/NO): NO